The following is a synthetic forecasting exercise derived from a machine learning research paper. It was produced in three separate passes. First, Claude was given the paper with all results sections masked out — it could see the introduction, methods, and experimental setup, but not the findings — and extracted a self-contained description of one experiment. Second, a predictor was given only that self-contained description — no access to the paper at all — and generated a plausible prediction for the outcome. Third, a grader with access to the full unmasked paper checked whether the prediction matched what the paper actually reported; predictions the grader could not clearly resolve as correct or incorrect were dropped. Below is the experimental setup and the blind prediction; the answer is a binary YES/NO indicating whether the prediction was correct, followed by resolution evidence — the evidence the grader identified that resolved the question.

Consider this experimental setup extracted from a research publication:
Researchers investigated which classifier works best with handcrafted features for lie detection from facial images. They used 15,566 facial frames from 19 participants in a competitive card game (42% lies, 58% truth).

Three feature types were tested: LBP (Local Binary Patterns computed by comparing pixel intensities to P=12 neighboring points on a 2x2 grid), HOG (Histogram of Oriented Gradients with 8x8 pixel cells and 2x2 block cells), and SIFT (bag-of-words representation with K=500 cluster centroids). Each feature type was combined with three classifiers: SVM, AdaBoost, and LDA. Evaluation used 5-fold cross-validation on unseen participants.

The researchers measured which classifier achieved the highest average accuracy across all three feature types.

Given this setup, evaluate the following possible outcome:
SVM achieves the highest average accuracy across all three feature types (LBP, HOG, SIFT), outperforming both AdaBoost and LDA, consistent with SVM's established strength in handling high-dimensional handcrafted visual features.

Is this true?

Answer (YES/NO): NO